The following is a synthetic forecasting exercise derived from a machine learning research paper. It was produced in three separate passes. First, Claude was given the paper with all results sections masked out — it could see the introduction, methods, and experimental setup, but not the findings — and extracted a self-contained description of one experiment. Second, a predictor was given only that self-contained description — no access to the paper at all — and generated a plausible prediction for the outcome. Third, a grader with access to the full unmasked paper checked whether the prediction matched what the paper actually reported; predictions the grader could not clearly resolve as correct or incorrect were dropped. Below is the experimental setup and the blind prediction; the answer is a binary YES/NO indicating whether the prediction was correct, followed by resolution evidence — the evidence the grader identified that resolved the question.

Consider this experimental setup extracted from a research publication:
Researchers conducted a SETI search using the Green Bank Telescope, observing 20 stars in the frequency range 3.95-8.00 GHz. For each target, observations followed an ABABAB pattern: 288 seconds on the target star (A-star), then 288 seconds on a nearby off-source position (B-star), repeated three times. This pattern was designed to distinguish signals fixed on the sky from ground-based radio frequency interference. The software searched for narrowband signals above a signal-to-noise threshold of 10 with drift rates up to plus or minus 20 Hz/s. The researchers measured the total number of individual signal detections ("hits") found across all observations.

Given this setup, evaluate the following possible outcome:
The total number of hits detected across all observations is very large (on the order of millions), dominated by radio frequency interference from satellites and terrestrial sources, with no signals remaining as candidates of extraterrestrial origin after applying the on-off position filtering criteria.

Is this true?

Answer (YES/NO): NO